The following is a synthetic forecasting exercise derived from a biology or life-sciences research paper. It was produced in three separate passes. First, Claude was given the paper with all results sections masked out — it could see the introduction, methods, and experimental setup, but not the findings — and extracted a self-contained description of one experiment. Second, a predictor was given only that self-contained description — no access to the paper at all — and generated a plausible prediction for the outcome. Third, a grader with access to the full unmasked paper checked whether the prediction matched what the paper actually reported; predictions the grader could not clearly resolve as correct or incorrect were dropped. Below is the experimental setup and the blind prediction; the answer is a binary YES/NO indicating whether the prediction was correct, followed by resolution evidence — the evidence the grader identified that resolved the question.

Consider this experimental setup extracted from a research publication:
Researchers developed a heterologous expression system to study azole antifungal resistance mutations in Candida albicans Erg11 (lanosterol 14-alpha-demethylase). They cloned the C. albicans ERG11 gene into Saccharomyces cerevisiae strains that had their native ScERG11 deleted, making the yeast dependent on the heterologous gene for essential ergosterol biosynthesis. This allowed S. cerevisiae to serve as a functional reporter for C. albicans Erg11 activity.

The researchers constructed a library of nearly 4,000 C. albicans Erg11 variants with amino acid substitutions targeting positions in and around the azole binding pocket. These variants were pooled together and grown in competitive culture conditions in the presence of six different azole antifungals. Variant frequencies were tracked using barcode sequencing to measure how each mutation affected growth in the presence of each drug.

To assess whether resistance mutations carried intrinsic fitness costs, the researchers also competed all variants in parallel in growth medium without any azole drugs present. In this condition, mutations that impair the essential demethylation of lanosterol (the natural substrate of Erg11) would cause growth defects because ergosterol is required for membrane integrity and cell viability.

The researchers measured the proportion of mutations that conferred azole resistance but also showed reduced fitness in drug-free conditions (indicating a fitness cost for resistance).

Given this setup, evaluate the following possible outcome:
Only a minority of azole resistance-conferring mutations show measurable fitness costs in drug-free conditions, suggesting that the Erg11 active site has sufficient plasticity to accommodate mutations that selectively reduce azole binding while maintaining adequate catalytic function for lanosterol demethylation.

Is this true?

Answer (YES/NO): YES